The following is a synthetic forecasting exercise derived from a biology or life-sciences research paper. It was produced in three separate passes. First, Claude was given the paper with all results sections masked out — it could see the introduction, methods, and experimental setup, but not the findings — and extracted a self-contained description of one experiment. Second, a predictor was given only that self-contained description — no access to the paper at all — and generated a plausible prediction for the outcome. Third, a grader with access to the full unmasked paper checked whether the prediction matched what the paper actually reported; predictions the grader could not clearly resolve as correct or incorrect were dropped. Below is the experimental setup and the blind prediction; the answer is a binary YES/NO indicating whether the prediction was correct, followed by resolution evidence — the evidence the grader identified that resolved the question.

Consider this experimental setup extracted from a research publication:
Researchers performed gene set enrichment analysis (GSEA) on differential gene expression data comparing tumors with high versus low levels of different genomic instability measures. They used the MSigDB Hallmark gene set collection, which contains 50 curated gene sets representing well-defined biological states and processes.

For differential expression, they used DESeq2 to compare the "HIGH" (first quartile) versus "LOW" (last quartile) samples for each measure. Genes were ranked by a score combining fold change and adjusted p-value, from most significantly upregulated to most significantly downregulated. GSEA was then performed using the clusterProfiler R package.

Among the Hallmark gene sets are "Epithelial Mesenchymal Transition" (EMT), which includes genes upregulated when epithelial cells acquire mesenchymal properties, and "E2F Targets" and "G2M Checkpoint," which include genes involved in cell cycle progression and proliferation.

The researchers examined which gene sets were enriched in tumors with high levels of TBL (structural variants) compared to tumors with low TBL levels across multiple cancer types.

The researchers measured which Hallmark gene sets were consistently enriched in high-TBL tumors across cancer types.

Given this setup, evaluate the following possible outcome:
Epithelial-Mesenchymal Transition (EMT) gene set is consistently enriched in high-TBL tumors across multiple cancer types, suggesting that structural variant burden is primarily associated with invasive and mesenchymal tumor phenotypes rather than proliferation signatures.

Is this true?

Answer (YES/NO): NO